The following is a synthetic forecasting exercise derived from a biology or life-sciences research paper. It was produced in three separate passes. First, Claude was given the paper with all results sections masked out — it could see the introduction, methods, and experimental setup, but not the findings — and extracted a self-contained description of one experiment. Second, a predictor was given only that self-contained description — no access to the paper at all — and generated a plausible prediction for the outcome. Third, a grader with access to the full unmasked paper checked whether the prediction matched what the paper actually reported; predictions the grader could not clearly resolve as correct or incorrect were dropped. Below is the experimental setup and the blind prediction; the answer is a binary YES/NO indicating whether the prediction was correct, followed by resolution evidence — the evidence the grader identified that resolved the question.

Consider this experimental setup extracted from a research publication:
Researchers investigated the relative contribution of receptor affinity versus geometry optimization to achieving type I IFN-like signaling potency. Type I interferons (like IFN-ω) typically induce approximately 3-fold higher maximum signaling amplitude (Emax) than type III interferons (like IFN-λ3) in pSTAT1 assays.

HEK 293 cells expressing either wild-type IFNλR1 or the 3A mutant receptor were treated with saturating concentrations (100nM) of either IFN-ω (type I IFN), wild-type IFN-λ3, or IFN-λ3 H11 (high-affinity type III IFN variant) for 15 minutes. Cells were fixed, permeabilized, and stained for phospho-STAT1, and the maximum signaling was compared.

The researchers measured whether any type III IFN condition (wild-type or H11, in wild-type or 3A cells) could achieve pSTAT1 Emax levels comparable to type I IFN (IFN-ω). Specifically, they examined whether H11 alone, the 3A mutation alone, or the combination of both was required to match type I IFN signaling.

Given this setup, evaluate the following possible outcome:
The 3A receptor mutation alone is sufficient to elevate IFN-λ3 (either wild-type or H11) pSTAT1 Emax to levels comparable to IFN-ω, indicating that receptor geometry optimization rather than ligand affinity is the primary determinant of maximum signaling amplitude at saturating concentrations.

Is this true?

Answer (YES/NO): NO